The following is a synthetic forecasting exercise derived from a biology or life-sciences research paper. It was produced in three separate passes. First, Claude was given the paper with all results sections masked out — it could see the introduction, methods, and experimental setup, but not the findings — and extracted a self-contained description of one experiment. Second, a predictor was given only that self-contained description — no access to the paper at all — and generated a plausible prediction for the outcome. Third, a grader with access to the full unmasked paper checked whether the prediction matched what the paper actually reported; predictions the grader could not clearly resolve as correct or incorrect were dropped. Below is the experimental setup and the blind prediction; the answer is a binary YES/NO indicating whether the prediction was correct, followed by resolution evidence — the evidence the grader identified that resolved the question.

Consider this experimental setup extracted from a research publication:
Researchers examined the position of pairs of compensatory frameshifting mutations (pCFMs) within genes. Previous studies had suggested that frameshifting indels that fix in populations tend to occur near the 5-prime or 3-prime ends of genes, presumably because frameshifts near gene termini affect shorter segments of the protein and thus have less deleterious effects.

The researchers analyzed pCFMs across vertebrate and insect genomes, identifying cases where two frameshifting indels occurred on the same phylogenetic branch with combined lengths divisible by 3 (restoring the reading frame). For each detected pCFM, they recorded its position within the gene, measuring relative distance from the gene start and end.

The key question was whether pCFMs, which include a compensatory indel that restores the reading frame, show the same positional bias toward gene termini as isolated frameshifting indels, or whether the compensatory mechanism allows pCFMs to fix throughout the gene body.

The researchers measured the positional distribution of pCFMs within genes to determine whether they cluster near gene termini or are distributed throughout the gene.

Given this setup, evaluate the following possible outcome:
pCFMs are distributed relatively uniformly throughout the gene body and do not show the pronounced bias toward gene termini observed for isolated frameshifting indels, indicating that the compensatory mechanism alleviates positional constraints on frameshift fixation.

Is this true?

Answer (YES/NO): NO